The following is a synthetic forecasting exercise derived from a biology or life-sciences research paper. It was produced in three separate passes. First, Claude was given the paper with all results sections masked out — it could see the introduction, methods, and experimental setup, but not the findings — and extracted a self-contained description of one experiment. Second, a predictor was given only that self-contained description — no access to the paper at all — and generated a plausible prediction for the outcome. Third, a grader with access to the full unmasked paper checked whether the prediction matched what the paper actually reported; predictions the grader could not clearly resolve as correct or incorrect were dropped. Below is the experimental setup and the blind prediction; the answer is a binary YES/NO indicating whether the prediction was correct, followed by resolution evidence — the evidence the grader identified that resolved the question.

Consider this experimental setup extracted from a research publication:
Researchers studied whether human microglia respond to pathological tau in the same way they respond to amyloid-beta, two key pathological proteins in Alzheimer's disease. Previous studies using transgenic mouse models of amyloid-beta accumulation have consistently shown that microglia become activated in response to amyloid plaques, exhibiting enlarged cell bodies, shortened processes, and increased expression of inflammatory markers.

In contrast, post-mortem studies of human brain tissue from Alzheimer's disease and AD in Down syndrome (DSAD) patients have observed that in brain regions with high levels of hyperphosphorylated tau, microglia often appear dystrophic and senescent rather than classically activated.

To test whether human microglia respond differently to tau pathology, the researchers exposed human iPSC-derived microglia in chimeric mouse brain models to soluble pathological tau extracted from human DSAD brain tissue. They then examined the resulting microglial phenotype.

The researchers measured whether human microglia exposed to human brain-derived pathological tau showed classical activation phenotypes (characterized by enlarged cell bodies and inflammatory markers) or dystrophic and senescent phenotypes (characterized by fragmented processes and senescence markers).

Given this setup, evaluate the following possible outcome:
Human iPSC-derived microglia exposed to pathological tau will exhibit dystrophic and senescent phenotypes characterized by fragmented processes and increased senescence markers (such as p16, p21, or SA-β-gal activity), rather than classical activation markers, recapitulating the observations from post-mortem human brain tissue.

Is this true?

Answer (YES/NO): YES